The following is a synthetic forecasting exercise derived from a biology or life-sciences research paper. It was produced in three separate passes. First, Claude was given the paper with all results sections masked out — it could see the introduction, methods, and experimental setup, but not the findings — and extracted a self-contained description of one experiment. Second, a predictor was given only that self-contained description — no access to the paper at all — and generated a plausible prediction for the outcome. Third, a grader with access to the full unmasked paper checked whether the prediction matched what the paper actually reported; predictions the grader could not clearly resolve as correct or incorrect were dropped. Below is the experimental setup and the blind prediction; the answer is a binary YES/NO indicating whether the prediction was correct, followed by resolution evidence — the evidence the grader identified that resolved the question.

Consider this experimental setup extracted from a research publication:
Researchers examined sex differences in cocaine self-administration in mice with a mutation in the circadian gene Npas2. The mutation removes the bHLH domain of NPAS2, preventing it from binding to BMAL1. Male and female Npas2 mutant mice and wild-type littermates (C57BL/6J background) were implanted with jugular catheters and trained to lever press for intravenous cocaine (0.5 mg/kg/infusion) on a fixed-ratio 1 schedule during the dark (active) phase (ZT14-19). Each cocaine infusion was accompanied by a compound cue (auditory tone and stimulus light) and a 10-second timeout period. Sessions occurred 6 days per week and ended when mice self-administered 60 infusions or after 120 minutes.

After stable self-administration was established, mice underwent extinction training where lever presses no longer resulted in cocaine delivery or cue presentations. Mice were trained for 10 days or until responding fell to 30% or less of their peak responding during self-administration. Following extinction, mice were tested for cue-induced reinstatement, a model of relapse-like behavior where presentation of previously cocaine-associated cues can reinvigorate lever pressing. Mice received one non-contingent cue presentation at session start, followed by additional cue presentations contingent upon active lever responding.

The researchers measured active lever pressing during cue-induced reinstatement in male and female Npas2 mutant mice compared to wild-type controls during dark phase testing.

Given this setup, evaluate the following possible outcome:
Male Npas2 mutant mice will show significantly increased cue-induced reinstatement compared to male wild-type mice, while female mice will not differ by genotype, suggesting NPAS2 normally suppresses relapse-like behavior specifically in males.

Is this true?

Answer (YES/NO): NO